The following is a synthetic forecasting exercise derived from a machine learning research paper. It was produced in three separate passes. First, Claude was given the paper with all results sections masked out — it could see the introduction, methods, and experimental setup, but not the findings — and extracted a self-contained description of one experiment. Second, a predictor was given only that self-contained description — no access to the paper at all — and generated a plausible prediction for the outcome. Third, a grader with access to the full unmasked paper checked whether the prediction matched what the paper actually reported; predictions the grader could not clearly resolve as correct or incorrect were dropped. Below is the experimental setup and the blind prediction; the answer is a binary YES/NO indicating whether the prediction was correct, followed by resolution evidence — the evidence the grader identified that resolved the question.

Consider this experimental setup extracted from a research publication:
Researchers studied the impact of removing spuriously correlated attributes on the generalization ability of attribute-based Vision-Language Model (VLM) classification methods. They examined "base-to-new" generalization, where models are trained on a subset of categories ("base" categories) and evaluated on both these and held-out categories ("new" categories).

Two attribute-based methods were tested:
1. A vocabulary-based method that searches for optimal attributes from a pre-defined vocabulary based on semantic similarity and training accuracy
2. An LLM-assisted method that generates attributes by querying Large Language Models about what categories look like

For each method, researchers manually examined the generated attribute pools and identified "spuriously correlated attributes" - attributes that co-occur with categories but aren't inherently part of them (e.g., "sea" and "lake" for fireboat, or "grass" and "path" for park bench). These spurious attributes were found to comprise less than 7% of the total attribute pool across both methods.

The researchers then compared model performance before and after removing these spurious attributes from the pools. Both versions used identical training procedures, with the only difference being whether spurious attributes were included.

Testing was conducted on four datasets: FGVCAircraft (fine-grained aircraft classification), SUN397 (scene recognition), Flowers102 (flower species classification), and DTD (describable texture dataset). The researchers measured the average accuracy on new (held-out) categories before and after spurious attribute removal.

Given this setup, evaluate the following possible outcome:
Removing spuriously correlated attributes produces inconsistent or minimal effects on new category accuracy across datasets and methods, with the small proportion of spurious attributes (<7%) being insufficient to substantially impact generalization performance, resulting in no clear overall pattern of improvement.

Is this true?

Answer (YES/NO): NO